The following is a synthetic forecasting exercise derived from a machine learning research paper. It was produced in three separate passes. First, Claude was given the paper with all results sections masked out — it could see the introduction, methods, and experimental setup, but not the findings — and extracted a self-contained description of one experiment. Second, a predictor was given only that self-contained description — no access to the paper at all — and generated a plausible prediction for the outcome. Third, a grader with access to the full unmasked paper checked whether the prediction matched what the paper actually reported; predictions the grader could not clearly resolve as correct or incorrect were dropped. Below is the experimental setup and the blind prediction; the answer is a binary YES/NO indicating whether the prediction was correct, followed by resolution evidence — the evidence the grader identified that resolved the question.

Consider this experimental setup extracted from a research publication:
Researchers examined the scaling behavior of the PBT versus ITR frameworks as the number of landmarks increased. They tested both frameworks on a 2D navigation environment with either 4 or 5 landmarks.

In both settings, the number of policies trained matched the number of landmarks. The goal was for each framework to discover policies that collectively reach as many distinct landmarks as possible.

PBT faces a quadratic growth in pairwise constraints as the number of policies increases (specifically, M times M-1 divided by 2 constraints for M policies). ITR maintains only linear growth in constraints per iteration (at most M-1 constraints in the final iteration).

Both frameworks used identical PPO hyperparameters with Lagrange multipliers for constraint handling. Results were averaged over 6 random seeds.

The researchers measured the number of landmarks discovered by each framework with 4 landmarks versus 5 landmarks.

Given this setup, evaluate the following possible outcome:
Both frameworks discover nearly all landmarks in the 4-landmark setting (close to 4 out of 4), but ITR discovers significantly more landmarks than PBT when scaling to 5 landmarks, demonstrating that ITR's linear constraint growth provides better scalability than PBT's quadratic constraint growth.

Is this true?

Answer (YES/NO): NO